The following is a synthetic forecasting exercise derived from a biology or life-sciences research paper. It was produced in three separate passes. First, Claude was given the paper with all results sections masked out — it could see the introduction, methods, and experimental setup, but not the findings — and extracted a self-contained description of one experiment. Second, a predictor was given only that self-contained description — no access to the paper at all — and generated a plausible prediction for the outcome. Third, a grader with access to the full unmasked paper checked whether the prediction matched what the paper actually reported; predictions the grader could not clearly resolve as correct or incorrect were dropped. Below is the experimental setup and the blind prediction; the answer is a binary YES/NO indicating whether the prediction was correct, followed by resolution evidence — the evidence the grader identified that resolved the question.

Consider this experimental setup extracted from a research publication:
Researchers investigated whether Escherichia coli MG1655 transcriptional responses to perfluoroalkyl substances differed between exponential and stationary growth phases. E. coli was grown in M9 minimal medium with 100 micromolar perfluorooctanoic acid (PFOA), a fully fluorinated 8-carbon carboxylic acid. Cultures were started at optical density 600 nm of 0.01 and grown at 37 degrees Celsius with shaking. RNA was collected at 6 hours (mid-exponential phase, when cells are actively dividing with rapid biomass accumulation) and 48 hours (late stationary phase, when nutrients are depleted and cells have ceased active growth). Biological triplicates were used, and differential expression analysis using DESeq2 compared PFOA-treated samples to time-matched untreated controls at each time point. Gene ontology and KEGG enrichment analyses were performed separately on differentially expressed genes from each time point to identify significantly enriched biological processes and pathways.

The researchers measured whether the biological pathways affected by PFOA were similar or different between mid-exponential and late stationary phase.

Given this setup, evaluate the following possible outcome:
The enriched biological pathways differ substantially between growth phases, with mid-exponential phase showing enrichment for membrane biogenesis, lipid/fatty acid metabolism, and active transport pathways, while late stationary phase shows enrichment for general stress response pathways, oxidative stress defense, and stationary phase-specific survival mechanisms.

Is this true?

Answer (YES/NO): NO